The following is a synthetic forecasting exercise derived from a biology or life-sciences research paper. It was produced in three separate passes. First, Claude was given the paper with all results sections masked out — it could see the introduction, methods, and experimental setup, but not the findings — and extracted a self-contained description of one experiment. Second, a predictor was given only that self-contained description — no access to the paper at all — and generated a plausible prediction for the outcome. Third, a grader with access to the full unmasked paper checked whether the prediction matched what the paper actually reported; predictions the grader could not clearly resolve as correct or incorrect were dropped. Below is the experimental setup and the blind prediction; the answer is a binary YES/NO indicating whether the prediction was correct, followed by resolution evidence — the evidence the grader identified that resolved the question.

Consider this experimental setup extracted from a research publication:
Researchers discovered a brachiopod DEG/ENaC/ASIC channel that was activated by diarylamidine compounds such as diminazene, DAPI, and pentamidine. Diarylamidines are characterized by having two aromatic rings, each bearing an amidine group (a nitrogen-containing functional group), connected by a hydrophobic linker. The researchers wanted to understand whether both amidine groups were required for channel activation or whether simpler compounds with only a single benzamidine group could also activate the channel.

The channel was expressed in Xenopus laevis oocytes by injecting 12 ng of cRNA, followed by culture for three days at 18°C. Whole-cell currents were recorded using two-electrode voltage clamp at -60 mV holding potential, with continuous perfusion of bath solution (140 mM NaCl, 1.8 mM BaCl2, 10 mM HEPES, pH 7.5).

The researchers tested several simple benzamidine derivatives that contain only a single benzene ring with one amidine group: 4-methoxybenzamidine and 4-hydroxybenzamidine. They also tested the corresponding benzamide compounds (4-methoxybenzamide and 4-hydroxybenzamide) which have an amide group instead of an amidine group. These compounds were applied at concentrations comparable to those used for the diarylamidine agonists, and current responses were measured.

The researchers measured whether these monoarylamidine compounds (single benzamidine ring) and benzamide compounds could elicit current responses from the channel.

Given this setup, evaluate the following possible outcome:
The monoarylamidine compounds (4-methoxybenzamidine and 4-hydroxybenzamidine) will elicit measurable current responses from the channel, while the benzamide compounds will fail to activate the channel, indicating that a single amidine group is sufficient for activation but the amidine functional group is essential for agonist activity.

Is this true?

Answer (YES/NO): NO